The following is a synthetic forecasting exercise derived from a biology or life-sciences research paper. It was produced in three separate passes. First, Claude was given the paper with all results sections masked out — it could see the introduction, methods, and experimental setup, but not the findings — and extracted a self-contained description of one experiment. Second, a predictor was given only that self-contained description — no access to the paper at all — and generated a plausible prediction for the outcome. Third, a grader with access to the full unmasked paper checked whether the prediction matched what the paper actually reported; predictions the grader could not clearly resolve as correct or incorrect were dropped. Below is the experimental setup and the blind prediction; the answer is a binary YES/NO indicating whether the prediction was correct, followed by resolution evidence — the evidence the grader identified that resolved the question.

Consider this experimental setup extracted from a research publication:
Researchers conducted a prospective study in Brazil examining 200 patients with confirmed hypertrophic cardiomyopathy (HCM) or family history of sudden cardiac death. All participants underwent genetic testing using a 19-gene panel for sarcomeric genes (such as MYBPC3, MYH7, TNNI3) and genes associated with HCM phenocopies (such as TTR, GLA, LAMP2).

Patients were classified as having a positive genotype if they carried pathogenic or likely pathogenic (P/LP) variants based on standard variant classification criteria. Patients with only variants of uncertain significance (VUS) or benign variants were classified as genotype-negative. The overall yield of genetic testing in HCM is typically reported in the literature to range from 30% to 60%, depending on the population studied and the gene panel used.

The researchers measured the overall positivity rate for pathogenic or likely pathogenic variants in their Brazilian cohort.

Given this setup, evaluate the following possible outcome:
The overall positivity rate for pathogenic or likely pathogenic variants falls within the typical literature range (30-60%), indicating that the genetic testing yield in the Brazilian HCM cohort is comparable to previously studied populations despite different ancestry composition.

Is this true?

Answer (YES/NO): YES